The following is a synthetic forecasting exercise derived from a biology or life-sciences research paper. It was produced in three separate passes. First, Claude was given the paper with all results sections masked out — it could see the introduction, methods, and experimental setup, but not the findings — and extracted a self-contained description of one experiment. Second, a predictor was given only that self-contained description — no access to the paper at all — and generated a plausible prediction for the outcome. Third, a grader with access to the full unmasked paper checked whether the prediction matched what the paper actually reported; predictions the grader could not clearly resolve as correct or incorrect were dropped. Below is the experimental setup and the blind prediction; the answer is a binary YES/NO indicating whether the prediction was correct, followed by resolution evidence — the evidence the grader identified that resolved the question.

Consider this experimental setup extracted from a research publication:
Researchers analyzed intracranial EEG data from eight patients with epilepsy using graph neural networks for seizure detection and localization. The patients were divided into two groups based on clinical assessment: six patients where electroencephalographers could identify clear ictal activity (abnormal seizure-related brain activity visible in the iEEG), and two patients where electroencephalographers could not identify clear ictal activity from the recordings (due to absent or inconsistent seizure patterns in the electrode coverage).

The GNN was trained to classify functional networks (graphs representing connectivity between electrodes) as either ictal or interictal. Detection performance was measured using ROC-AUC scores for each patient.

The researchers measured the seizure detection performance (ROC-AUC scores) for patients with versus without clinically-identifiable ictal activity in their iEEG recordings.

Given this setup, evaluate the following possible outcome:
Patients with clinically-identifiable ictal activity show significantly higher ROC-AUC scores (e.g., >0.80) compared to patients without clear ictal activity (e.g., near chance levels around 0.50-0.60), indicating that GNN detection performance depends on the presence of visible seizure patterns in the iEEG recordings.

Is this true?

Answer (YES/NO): NO